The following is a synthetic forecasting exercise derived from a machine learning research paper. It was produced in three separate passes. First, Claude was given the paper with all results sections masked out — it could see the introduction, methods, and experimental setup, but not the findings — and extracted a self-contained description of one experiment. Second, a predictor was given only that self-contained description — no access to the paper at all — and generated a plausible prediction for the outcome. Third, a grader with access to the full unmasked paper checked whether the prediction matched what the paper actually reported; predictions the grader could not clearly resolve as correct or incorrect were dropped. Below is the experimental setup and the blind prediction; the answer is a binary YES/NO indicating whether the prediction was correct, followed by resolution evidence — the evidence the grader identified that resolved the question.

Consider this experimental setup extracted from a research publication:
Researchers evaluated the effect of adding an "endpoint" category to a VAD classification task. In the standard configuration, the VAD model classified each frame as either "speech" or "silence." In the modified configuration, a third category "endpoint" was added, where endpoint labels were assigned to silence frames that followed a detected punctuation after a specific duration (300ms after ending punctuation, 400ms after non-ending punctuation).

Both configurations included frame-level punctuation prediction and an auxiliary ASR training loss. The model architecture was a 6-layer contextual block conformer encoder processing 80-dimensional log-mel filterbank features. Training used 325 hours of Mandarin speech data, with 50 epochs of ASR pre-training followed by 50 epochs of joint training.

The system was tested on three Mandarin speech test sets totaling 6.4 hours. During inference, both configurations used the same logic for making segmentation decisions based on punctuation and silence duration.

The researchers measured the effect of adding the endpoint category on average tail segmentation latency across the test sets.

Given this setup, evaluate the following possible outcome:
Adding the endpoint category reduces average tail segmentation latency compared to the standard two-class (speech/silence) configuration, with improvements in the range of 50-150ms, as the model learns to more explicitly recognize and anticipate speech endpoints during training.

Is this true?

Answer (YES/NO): NO